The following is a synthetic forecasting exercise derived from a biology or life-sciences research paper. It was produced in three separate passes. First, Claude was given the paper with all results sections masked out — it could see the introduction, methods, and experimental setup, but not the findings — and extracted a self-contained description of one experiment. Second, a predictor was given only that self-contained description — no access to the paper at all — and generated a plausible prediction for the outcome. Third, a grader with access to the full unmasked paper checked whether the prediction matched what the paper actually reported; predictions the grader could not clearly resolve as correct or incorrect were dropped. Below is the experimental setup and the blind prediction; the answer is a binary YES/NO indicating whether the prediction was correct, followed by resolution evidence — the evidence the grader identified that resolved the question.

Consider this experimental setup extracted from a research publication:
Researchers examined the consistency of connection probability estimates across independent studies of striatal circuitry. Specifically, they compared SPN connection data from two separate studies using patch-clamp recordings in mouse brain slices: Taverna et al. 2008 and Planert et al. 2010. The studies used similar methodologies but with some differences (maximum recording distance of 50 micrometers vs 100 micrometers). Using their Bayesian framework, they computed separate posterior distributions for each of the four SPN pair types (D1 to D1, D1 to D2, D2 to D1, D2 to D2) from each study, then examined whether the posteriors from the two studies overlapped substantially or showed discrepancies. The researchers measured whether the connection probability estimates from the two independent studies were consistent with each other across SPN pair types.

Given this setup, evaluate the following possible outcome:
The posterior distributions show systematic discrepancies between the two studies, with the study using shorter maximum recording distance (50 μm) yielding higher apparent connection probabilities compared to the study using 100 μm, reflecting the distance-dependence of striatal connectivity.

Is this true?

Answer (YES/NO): YES